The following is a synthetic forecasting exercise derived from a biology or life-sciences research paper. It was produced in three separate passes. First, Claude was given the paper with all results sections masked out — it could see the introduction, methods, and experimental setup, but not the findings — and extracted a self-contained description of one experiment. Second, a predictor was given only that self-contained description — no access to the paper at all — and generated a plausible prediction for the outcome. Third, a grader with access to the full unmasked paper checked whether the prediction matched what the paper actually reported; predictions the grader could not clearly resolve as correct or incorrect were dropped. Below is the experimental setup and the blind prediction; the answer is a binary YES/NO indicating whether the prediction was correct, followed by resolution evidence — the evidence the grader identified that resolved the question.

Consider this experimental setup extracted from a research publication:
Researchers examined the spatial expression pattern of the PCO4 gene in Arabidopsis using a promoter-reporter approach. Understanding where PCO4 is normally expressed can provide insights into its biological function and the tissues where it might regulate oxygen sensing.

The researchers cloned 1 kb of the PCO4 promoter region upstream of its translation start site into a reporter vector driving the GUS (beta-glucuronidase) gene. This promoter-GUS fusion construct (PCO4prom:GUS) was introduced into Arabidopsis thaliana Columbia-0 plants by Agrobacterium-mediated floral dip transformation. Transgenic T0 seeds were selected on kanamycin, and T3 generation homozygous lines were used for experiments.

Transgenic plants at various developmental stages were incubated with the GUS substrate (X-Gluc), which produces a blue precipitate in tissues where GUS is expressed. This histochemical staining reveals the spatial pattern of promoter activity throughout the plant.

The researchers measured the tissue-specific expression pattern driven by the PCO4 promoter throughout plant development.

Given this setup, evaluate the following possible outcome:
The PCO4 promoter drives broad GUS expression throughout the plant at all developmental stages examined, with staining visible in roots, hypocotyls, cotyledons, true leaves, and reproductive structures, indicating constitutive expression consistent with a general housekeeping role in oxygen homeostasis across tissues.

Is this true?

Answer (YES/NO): NO